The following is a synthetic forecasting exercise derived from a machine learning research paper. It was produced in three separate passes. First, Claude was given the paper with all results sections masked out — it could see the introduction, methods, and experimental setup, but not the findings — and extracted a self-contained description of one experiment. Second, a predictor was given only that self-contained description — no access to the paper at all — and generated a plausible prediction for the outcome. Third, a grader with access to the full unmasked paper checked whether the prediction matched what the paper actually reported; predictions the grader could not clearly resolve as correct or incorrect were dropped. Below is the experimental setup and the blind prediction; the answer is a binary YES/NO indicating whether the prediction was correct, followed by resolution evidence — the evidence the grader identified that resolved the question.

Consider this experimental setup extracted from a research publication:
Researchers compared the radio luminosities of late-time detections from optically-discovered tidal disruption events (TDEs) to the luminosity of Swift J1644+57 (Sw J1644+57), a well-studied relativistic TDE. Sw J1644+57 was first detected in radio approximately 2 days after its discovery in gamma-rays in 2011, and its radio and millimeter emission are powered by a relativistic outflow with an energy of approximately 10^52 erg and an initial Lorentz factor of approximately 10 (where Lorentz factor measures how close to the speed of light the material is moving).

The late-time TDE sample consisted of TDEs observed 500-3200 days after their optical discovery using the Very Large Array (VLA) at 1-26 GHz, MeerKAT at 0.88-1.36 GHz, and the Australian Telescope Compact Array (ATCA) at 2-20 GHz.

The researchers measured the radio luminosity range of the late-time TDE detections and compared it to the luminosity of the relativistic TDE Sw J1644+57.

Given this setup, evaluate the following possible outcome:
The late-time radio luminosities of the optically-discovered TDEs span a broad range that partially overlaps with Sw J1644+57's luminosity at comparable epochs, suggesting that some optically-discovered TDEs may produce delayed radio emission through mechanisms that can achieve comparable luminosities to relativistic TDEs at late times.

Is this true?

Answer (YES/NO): NO